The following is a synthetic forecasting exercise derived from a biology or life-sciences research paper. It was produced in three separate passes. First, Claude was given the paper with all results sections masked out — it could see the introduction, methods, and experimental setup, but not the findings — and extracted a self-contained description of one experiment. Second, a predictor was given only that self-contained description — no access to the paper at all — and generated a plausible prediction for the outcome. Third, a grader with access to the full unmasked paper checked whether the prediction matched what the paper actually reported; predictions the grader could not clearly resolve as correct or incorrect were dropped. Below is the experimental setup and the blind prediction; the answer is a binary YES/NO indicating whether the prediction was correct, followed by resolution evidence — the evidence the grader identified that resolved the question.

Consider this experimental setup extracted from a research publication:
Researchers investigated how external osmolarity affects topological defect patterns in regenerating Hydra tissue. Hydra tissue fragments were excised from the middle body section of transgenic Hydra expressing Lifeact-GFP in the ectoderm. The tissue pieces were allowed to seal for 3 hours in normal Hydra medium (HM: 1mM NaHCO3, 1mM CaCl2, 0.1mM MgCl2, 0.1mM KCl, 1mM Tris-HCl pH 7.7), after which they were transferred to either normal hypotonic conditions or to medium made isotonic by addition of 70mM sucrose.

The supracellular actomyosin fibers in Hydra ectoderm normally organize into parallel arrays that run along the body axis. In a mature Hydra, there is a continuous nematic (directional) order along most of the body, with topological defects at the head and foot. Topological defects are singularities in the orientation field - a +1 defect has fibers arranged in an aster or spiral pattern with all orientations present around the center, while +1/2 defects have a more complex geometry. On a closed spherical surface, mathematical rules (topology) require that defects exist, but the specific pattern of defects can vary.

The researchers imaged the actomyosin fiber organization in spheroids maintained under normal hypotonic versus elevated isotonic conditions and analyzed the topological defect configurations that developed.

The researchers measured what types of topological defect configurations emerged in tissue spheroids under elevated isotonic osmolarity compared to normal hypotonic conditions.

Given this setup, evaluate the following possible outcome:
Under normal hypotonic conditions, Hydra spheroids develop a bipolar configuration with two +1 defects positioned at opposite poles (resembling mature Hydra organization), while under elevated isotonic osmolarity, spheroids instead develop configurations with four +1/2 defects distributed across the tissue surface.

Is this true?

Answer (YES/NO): NO